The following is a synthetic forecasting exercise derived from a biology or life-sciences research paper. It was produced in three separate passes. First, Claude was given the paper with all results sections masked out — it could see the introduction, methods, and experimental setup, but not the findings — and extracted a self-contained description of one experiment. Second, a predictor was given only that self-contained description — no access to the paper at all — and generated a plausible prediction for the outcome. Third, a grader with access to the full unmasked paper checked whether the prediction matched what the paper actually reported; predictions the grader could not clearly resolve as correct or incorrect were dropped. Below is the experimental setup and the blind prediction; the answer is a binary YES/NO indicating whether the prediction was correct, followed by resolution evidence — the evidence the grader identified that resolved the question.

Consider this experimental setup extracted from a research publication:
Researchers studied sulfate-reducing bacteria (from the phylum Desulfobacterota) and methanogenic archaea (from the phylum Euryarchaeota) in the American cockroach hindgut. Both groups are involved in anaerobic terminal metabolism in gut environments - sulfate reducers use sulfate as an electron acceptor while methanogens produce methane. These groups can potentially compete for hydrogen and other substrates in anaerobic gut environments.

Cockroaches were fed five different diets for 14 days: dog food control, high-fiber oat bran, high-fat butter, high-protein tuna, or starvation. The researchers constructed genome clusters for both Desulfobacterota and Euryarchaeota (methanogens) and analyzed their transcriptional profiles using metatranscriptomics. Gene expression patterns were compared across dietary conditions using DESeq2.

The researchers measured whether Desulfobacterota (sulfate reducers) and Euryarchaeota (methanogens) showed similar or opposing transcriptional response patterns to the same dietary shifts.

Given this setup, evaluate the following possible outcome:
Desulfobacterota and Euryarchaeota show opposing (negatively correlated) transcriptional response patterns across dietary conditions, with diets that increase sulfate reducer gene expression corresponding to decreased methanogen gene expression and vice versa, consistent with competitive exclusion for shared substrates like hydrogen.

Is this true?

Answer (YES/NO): NO